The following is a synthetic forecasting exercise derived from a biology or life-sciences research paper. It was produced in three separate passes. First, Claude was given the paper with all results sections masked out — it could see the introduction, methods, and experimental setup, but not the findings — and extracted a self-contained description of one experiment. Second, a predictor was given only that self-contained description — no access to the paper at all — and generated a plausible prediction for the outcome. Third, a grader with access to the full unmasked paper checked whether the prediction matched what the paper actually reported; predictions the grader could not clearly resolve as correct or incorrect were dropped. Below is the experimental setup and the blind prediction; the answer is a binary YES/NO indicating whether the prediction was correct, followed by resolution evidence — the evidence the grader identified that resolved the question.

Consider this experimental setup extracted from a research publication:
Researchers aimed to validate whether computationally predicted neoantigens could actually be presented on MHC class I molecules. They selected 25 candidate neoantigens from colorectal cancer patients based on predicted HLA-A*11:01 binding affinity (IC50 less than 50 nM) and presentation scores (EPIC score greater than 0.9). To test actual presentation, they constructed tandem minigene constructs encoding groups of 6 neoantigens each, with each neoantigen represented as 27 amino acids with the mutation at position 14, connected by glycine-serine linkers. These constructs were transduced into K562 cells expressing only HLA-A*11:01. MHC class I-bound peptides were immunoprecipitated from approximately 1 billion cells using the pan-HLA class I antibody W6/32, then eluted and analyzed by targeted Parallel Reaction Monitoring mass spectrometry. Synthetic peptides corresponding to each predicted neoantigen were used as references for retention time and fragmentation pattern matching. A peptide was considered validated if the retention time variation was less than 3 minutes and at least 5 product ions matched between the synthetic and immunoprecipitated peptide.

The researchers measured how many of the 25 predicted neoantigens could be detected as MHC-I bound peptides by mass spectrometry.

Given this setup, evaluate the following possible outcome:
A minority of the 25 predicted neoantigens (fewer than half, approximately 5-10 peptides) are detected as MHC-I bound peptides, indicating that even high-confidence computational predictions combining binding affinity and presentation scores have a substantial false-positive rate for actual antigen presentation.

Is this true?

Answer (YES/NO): NO